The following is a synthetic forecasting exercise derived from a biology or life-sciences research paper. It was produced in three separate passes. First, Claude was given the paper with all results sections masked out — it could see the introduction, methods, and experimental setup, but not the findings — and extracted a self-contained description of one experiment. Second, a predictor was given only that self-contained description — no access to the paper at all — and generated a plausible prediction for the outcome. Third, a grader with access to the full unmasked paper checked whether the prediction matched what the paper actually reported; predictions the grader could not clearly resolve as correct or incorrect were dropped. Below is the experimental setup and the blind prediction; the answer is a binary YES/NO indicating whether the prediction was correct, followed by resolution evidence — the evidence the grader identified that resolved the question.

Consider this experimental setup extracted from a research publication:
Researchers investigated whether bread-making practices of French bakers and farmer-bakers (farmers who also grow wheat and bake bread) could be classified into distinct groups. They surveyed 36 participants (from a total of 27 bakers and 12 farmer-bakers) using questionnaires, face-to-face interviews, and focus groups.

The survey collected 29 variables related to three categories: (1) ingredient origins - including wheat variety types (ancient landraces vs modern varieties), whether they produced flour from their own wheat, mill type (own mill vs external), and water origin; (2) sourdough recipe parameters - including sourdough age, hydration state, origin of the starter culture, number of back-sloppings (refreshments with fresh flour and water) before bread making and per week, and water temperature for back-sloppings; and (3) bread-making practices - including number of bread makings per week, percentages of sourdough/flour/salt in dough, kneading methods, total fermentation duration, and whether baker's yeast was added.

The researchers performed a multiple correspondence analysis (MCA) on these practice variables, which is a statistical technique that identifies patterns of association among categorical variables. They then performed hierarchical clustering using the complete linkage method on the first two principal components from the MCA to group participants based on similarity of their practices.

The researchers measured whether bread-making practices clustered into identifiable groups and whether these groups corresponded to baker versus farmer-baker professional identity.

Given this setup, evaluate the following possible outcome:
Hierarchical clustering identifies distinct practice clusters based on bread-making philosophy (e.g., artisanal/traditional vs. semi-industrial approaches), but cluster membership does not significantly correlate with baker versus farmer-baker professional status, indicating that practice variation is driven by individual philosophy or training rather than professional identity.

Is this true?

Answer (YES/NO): NO